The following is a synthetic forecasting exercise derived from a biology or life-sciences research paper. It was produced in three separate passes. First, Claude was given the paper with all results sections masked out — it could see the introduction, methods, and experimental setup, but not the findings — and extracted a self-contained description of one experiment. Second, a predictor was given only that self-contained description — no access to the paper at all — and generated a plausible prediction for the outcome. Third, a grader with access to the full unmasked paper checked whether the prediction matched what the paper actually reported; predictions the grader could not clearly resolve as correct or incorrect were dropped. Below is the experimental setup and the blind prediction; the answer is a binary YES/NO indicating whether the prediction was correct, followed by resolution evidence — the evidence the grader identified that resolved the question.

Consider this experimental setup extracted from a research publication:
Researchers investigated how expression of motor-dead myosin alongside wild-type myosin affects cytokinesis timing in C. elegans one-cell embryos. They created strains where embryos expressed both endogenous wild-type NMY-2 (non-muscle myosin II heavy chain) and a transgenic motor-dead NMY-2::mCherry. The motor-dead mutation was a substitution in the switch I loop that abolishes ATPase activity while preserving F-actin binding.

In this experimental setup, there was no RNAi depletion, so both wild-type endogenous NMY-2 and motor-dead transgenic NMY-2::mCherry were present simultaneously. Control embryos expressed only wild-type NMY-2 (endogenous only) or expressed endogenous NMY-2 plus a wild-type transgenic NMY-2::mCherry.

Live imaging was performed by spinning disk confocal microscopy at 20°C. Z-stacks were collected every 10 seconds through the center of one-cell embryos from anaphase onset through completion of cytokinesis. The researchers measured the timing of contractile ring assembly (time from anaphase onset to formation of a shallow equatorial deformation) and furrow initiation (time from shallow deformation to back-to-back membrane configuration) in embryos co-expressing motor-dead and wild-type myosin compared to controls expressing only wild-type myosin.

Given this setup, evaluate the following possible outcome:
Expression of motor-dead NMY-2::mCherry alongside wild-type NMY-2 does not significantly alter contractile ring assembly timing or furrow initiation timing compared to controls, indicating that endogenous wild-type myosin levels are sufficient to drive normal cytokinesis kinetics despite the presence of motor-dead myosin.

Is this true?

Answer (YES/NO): NO